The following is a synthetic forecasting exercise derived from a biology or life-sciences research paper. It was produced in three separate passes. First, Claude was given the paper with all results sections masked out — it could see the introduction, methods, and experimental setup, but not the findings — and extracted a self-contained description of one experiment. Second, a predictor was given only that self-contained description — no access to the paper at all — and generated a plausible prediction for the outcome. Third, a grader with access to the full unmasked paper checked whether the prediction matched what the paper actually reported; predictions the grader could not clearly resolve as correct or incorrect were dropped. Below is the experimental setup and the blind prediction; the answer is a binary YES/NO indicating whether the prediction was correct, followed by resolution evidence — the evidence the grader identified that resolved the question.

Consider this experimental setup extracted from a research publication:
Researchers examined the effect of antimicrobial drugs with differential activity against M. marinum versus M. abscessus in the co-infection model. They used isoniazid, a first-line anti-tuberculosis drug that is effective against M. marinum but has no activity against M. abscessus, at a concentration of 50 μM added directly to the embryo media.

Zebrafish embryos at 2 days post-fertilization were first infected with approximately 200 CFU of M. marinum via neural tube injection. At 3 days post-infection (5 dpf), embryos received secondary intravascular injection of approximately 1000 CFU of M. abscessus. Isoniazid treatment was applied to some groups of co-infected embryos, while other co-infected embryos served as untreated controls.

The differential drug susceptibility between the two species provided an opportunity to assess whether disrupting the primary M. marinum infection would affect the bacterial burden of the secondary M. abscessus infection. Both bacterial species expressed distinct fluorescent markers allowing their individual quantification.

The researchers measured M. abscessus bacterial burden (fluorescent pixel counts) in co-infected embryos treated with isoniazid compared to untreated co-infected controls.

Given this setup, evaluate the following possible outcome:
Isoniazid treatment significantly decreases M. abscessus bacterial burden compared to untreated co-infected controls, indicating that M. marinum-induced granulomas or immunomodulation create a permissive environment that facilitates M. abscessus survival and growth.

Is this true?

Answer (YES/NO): YES